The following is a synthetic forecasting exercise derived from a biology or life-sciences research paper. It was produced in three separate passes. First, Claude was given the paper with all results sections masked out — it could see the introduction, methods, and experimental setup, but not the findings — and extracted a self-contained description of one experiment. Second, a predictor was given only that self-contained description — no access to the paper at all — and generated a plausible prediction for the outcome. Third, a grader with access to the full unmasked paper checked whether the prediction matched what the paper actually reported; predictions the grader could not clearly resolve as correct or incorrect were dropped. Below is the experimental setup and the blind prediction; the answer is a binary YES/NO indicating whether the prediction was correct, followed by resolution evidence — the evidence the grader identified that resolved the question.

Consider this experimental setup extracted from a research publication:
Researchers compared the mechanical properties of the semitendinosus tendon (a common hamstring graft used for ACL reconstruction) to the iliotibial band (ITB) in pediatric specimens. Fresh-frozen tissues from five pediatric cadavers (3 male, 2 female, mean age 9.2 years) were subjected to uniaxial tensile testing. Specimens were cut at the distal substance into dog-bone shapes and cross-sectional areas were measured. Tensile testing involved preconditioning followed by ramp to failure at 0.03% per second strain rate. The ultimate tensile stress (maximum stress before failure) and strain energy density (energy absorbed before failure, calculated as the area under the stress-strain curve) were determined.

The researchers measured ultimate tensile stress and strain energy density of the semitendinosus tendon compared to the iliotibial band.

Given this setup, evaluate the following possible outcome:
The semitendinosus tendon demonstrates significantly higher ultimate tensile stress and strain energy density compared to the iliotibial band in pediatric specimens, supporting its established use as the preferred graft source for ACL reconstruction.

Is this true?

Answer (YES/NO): NO